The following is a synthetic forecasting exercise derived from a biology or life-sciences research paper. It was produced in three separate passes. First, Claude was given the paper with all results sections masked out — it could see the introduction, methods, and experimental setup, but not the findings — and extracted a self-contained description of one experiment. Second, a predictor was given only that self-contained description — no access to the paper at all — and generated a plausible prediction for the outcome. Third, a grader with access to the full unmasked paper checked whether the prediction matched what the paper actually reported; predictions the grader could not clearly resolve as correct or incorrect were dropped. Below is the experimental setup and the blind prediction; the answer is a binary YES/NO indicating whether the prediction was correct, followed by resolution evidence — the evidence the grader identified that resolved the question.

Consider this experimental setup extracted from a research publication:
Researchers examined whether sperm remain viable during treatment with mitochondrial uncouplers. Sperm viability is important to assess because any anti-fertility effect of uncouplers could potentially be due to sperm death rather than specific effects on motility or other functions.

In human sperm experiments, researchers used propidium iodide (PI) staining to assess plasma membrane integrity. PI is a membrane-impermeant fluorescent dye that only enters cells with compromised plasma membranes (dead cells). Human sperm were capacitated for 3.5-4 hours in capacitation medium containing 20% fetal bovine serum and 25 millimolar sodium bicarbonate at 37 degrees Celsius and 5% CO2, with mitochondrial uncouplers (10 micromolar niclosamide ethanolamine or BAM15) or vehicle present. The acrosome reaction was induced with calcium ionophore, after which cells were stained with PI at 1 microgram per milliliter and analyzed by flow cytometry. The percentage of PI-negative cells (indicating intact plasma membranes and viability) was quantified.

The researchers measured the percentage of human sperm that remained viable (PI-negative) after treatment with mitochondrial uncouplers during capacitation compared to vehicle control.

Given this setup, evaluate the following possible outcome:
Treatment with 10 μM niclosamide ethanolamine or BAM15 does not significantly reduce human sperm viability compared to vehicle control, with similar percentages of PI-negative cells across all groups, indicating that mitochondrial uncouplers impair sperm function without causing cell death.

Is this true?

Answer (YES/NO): YES